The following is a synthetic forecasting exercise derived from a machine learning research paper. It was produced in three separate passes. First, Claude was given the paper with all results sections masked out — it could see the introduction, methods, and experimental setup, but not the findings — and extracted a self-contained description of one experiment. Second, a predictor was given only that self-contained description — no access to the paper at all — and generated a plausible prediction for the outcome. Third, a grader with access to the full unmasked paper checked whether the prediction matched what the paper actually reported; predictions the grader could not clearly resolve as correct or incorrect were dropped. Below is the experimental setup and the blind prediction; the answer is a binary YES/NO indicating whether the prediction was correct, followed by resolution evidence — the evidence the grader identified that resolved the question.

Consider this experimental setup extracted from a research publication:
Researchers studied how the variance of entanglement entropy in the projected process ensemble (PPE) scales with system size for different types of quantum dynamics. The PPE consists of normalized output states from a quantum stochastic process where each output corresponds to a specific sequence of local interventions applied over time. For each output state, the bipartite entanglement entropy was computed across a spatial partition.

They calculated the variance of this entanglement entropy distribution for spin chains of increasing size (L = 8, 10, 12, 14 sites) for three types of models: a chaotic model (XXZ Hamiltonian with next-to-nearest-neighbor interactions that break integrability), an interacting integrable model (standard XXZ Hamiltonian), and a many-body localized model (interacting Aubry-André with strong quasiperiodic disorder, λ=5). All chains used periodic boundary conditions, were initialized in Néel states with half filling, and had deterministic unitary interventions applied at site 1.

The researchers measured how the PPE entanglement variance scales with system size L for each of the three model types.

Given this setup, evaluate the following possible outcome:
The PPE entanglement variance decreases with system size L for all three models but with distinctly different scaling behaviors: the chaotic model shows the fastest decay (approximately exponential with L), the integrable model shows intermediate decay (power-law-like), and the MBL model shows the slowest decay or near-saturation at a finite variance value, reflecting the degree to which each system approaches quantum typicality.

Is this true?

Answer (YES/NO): NO